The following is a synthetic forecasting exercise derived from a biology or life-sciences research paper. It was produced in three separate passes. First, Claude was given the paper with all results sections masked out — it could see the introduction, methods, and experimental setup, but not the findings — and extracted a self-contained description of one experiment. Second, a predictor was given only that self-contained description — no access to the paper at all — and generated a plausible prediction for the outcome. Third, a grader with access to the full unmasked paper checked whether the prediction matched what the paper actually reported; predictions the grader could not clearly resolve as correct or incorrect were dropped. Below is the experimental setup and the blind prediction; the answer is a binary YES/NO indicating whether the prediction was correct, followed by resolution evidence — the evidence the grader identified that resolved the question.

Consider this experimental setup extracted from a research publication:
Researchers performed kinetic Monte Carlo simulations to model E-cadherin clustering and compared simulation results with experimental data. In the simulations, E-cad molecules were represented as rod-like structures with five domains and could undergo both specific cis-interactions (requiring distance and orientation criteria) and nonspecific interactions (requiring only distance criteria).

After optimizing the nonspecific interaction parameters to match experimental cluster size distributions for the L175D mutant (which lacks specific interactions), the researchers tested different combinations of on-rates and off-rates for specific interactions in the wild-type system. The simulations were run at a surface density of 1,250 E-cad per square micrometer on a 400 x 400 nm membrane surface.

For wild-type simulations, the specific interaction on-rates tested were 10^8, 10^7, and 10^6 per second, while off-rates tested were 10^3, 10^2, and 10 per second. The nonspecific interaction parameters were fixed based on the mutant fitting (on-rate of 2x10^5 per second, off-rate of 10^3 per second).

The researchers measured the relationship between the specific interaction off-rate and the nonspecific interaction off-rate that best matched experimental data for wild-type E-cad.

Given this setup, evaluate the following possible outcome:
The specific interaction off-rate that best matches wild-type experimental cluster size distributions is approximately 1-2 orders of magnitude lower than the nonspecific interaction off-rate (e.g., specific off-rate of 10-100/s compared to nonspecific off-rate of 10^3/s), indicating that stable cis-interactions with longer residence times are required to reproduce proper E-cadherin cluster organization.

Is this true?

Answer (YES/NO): YES